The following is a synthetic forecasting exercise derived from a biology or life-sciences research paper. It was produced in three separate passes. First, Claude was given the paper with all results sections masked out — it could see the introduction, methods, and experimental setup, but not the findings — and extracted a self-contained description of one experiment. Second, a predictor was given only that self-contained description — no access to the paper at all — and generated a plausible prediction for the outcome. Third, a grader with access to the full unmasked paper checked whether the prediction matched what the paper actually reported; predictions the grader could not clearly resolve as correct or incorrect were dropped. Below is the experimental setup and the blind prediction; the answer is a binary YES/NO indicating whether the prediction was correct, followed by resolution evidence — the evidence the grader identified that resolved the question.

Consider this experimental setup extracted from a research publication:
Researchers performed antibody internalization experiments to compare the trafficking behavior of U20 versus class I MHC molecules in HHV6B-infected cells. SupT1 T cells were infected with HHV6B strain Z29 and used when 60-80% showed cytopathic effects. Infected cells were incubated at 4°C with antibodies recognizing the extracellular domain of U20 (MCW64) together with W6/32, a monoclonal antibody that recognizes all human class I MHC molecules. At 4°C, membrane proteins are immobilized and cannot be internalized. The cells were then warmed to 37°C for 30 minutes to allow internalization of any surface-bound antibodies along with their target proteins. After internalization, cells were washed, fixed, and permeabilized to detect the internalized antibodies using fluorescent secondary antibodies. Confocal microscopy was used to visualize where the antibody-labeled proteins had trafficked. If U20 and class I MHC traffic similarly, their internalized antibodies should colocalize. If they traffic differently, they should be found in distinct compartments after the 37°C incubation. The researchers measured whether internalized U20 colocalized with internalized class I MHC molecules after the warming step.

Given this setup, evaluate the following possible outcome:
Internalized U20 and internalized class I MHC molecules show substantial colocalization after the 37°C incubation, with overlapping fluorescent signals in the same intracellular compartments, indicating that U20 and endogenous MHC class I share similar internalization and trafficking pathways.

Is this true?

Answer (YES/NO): NO